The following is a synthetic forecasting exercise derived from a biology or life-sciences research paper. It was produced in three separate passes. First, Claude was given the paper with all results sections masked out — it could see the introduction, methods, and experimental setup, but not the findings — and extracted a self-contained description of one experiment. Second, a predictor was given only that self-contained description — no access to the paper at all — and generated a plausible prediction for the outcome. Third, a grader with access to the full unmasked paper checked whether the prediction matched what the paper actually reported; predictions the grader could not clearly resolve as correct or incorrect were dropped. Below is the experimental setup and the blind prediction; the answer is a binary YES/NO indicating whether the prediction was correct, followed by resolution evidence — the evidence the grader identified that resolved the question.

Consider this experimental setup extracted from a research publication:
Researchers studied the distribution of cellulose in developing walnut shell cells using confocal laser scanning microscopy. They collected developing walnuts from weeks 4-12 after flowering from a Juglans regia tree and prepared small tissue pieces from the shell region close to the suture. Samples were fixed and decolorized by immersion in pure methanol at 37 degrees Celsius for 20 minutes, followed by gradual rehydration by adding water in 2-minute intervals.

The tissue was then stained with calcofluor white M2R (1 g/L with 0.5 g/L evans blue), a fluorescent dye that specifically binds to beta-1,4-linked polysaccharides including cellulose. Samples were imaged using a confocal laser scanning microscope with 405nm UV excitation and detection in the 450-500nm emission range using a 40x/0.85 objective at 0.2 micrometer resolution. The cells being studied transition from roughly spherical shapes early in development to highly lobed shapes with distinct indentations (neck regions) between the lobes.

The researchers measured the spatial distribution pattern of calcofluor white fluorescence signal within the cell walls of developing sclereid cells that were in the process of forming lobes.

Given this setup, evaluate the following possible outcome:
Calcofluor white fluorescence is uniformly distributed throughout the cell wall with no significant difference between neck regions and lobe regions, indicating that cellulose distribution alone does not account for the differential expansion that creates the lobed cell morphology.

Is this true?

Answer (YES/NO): NO